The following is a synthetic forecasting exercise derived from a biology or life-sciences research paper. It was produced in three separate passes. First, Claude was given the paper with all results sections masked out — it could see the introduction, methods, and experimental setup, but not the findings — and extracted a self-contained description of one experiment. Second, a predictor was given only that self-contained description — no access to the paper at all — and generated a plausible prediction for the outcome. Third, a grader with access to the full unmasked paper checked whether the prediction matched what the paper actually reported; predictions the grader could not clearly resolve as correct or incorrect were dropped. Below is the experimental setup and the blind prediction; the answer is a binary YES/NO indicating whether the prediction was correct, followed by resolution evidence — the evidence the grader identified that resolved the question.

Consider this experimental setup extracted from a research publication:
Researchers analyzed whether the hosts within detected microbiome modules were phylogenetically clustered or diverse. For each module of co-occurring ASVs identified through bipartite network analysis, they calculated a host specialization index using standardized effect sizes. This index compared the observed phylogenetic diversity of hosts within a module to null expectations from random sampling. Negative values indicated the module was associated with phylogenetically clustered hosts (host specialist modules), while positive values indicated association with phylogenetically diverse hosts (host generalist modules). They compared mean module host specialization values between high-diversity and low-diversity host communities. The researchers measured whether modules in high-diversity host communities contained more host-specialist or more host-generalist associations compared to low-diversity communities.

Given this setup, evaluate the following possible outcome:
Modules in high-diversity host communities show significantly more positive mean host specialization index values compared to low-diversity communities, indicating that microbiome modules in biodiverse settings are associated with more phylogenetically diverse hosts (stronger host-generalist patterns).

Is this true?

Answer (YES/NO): YES